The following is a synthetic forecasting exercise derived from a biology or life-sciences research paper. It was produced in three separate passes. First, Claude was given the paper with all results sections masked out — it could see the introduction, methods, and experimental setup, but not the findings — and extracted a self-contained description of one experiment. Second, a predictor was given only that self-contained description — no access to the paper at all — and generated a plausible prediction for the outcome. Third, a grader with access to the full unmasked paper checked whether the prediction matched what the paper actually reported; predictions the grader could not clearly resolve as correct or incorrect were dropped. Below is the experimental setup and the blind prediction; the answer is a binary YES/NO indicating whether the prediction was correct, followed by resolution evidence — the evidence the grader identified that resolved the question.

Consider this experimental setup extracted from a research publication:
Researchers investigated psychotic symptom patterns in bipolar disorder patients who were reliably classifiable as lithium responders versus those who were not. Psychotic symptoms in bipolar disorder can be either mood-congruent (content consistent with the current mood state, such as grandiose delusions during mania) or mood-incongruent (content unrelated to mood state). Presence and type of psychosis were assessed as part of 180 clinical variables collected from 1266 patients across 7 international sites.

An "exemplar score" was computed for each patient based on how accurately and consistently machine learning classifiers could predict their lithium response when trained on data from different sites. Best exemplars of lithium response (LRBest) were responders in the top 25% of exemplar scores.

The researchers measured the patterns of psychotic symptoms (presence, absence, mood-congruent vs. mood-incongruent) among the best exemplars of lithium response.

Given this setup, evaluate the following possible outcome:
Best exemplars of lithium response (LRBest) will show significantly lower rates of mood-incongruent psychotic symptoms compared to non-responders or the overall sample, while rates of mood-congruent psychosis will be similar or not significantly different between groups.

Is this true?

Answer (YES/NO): NO